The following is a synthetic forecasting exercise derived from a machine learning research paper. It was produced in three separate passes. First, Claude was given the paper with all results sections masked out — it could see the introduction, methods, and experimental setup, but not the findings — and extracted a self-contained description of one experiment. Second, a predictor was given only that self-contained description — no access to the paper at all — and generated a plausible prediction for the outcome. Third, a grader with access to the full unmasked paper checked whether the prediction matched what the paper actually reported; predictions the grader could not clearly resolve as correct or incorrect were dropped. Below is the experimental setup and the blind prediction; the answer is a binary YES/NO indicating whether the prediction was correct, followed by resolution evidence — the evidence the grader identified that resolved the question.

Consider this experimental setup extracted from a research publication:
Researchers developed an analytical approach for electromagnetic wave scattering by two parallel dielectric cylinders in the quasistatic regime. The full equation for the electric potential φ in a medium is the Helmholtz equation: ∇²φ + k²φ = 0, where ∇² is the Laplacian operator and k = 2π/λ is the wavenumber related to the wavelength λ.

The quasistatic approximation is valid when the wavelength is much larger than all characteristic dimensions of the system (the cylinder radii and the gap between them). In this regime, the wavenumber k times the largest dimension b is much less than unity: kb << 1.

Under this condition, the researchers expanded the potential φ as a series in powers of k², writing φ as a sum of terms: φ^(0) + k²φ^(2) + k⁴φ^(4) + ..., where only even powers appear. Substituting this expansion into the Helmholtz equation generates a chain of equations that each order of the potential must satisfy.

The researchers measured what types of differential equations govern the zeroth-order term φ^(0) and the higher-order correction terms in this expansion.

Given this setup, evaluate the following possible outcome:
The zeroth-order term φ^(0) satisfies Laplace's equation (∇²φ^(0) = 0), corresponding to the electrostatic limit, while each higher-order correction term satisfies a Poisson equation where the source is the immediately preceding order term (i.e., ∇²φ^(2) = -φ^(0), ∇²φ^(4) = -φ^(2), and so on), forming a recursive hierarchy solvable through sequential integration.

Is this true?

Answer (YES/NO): YES